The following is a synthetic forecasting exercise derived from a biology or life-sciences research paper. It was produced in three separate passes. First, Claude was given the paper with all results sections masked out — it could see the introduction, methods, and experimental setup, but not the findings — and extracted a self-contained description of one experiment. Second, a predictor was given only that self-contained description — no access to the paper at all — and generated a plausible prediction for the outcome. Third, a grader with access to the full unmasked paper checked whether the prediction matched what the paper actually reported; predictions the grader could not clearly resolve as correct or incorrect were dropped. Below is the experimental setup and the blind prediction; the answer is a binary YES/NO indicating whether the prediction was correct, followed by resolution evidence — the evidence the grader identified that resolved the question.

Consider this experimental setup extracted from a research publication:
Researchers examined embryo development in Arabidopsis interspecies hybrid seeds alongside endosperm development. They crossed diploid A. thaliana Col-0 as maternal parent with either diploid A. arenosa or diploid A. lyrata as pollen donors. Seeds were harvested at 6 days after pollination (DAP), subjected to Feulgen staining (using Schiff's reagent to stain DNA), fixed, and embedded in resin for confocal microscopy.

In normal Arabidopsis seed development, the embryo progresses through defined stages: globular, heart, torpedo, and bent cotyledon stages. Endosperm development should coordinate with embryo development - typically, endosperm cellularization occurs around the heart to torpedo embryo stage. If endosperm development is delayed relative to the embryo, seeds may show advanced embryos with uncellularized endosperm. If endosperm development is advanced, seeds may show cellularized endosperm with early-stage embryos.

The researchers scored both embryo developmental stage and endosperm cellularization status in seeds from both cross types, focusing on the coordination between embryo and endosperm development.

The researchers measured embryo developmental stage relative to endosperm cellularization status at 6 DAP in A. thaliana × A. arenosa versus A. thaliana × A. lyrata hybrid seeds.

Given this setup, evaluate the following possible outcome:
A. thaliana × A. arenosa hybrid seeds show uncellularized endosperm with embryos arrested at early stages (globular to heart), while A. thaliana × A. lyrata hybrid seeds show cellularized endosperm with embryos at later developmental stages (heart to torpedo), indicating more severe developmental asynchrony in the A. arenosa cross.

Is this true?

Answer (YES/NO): NO